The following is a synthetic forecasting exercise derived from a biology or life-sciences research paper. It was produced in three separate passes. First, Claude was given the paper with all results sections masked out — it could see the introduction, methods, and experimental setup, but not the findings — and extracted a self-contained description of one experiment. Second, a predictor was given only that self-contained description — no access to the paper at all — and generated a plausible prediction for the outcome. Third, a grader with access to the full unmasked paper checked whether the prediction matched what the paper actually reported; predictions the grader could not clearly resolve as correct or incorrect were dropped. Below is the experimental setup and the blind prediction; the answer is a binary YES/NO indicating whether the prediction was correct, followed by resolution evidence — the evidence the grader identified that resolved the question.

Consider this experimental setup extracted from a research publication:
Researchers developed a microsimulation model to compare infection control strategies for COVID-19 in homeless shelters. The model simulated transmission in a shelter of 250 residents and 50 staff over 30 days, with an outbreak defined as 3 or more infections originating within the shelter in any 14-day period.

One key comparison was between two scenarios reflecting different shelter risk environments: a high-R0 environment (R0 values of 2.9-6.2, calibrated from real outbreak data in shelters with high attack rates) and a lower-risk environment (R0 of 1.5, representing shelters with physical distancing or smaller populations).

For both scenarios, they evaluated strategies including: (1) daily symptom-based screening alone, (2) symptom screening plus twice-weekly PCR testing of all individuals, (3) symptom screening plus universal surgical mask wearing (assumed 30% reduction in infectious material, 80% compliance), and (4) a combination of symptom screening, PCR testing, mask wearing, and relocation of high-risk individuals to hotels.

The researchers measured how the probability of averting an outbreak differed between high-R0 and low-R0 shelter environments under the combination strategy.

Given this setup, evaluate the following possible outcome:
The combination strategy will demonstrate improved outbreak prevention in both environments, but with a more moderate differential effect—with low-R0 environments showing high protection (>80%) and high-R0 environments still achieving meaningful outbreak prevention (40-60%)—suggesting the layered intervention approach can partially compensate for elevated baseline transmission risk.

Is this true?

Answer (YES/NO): NO